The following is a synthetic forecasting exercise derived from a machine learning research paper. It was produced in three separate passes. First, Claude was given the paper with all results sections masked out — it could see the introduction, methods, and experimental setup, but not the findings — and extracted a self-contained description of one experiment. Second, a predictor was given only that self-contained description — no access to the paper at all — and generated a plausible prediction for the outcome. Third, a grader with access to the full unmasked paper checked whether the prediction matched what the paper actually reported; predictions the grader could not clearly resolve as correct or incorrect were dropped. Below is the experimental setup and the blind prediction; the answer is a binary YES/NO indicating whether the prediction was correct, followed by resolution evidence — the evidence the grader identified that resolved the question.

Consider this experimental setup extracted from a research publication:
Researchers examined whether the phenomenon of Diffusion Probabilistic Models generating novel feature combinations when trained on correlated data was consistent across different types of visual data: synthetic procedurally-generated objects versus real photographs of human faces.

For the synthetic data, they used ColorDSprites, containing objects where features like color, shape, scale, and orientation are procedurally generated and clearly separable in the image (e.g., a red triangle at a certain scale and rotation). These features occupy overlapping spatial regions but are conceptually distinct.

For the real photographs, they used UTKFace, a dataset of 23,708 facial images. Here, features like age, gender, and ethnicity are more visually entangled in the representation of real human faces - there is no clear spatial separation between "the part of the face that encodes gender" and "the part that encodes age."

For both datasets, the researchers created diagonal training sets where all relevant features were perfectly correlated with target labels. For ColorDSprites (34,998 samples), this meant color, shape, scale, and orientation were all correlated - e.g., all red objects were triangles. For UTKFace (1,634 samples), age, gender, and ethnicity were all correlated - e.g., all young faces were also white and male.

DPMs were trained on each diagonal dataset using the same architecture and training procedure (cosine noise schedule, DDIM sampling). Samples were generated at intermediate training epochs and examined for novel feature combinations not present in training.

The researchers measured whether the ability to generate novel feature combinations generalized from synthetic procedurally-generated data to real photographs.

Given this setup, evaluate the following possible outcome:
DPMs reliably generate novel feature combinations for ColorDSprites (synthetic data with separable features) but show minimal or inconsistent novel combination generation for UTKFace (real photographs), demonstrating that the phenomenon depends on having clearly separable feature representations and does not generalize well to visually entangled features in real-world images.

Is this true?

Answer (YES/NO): NO